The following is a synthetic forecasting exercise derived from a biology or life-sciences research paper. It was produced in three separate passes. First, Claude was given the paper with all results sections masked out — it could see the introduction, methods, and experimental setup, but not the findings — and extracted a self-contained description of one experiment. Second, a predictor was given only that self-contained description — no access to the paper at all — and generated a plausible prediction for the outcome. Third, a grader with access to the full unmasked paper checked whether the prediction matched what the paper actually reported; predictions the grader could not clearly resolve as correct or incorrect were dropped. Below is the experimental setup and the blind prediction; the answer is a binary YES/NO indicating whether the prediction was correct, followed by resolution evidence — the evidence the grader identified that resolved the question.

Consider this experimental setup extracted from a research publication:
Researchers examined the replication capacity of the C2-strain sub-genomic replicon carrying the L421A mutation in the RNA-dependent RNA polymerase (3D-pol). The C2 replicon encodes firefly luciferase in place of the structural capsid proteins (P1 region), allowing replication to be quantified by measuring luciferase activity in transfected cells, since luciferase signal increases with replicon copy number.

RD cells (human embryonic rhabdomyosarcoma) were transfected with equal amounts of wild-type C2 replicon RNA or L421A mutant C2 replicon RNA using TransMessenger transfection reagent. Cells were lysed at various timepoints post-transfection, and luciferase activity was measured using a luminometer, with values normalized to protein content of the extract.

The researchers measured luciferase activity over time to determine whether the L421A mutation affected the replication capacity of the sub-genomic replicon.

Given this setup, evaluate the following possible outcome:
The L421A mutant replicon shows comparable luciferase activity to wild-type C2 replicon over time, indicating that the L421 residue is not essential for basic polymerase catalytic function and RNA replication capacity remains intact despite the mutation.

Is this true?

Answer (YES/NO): YES